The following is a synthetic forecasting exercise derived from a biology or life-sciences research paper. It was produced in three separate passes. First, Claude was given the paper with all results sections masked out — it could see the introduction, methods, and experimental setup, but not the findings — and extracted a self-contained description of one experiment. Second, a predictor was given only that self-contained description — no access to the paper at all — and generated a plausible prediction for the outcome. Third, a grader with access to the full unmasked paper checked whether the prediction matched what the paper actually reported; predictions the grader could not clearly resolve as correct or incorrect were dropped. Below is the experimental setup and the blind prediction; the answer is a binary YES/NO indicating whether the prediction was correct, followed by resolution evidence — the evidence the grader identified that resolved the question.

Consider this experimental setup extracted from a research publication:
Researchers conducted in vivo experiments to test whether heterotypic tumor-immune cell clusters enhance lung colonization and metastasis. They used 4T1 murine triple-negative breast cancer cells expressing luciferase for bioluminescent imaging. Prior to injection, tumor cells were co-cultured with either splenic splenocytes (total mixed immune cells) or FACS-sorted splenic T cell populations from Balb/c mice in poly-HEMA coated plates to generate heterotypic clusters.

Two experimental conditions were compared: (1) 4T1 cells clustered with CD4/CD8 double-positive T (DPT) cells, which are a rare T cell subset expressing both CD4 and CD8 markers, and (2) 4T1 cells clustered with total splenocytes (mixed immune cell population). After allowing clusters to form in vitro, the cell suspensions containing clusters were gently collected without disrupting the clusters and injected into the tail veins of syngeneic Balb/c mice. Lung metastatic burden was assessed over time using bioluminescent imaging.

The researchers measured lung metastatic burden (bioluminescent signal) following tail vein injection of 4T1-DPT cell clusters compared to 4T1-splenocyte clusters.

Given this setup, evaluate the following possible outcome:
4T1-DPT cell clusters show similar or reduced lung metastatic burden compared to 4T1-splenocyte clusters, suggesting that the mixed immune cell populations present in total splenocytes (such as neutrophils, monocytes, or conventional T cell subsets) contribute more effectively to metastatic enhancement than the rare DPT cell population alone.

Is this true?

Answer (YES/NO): NO